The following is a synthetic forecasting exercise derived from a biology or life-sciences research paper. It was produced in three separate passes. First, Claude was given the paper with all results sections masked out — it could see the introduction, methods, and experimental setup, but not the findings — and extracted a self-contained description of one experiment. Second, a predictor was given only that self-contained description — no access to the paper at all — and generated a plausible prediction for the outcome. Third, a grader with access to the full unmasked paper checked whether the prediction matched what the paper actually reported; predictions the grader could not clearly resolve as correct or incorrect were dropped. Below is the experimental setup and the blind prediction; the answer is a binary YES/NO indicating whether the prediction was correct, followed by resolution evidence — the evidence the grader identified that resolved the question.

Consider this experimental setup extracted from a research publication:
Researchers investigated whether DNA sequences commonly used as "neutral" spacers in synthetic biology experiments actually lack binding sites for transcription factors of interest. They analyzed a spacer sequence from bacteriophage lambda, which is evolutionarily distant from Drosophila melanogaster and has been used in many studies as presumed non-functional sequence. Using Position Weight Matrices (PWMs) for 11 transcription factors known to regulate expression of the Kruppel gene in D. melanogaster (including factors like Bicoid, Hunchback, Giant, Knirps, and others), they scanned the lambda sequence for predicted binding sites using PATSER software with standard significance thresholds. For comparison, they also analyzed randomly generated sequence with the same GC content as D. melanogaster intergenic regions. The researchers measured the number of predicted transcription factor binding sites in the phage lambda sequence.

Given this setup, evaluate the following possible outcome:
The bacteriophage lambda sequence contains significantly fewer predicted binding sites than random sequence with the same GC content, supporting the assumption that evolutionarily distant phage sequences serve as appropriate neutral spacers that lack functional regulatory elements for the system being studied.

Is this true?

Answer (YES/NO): NO